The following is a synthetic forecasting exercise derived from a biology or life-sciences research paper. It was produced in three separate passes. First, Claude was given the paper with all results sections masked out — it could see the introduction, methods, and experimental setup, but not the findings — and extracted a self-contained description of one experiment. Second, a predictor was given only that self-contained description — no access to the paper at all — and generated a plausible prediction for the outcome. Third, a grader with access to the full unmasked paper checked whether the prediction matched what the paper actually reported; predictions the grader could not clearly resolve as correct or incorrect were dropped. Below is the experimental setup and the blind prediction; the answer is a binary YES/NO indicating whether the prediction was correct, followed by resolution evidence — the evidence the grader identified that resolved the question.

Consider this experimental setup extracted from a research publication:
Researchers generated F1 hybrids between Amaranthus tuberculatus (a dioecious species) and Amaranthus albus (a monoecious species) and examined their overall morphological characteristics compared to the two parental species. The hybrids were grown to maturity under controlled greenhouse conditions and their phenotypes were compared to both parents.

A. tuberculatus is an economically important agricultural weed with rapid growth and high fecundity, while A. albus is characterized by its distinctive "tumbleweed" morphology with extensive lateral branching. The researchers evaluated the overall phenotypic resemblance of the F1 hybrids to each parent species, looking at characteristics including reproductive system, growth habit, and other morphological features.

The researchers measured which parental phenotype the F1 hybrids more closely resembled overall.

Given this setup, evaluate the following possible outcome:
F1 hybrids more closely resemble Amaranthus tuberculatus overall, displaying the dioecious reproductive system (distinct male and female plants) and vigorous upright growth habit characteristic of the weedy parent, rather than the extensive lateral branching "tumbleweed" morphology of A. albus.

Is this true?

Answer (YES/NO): YES